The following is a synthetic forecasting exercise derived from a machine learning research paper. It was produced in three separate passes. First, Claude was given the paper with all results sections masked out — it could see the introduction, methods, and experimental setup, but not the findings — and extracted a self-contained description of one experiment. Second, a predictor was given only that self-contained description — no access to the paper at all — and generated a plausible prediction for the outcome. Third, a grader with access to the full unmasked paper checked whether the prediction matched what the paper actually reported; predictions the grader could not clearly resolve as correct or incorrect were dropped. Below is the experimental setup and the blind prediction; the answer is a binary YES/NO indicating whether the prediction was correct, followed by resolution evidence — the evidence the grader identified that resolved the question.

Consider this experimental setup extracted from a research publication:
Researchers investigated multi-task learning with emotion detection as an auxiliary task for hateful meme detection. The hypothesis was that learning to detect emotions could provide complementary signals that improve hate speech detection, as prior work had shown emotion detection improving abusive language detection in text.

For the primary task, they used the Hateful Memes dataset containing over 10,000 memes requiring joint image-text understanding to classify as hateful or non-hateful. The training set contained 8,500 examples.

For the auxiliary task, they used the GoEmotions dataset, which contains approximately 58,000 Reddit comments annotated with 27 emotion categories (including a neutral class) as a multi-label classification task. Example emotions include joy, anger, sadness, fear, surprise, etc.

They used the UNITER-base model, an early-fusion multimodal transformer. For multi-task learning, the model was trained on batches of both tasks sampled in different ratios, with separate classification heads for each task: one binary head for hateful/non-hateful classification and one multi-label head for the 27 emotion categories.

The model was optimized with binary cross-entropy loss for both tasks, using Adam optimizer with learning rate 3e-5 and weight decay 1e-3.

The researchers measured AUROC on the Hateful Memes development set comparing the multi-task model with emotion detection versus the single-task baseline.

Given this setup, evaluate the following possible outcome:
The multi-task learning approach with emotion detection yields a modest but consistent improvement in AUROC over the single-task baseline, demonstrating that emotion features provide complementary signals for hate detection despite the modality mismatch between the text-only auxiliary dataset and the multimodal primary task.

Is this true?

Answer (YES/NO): NO